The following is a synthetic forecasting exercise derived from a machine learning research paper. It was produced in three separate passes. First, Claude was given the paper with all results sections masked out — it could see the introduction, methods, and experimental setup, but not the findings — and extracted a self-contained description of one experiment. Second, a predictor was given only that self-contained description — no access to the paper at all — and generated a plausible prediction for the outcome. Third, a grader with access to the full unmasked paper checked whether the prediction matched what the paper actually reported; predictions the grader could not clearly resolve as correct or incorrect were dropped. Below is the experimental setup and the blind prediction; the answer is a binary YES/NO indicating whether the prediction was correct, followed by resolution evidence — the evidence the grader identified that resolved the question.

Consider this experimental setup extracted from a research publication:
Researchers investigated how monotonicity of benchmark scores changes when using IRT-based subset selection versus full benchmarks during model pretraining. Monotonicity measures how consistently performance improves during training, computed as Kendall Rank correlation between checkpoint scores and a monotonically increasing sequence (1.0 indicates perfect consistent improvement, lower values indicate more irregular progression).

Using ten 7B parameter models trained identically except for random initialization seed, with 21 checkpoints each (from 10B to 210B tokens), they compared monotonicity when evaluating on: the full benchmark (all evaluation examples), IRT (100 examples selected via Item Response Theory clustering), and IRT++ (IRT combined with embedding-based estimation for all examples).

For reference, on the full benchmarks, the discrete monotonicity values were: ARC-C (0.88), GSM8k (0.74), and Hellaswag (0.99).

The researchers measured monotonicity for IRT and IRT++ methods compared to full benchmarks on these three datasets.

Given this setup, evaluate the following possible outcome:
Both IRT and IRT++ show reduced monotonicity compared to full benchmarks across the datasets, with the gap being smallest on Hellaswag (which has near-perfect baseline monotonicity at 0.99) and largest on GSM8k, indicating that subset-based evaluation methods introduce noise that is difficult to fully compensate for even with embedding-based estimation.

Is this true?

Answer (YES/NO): YES